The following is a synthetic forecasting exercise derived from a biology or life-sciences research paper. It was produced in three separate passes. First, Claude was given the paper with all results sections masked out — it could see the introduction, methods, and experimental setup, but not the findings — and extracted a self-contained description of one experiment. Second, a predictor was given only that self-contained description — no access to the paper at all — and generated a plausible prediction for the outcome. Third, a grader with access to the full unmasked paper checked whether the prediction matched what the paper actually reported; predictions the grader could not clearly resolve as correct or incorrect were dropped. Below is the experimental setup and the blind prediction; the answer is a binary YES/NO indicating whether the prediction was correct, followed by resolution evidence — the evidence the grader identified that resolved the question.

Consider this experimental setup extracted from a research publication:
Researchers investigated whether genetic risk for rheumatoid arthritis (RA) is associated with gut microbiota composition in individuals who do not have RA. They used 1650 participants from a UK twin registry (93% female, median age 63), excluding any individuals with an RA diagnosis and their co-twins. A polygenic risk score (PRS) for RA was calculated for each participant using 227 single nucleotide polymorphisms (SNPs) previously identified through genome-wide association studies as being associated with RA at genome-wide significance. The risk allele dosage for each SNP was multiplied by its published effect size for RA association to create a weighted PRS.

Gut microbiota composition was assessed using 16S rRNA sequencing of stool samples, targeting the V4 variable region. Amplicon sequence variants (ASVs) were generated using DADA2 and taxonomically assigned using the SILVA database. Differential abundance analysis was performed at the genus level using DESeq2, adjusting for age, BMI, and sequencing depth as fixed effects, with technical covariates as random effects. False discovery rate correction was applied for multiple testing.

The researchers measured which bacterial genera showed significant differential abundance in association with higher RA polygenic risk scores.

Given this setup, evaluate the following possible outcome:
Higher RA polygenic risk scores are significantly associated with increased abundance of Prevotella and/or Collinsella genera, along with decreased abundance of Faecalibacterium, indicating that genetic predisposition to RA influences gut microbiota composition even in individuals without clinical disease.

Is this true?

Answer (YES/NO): NO